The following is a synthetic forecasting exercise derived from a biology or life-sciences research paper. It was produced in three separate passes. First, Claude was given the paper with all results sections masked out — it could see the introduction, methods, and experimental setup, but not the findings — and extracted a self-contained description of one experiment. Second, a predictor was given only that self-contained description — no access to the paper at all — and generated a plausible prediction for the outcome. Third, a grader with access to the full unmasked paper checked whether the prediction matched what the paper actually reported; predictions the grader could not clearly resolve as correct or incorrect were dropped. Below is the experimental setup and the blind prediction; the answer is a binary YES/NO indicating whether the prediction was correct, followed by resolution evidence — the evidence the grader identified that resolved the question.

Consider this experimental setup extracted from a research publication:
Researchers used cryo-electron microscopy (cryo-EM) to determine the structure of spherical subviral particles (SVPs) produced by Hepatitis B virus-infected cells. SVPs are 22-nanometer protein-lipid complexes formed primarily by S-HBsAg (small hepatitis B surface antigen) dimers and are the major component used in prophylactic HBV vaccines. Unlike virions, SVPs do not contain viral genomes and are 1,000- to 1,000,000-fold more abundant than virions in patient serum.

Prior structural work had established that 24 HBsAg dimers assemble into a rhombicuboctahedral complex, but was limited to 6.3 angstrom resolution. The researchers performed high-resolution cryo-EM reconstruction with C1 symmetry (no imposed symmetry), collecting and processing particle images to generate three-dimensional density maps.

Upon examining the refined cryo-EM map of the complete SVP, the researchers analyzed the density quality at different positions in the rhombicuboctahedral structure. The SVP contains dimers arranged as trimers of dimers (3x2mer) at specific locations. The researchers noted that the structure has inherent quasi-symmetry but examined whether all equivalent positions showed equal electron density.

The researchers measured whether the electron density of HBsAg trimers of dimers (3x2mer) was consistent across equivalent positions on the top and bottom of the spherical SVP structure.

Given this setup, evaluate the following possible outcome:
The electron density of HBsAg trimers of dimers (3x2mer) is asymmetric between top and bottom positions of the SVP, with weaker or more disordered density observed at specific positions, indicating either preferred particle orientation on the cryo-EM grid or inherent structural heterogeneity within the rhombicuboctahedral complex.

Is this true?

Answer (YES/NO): YES